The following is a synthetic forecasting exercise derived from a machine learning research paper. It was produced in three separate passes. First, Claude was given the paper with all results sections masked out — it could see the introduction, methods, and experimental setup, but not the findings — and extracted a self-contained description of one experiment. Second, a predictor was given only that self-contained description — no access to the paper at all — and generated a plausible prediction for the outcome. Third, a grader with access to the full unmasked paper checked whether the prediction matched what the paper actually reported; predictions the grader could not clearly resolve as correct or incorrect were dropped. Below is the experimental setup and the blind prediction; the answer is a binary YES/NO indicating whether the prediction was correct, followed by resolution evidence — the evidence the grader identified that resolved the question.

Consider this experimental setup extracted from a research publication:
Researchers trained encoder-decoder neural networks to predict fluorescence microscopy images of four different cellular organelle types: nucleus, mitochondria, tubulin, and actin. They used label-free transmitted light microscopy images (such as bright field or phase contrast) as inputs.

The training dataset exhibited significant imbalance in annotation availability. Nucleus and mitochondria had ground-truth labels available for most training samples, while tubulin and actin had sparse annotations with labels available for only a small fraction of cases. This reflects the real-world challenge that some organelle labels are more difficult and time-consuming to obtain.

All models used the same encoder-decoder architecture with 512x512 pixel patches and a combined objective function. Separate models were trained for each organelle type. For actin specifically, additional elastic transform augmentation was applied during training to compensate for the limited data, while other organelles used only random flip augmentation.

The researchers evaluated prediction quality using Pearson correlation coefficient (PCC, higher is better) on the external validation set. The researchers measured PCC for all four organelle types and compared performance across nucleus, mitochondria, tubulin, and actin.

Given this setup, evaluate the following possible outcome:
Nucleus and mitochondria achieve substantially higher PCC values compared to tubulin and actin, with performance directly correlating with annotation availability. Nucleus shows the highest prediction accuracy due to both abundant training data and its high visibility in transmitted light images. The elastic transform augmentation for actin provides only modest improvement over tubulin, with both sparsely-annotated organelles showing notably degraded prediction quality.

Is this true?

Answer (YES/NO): NO